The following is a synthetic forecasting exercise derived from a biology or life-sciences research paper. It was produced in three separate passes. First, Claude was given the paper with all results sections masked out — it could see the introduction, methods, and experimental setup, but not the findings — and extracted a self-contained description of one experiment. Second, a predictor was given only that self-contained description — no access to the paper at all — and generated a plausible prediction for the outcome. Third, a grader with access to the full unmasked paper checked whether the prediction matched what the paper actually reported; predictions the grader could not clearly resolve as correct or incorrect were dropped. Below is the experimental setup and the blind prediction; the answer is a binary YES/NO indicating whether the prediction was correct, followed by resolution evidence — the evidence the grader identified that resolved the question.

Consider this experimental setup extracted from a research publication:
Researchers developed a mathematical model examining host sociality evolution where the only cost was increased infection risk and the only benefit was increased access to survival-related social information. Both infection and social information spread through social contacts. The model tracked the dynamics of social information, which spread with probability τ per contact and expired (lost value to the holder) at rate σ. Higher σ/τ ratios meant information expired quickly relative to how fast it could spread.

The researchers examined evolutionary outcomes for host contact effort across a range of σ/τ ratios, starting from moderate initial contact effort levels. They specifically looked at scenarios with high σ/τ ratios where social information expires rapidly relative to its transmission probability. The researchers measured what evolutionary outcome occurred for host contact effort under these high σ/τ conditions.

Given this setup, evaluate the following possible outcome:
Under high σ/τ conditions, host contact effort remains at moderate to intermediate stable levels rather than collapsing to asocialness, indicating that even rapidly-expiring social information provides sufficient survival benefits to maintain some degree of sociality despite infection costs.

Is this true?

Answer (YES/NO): NO